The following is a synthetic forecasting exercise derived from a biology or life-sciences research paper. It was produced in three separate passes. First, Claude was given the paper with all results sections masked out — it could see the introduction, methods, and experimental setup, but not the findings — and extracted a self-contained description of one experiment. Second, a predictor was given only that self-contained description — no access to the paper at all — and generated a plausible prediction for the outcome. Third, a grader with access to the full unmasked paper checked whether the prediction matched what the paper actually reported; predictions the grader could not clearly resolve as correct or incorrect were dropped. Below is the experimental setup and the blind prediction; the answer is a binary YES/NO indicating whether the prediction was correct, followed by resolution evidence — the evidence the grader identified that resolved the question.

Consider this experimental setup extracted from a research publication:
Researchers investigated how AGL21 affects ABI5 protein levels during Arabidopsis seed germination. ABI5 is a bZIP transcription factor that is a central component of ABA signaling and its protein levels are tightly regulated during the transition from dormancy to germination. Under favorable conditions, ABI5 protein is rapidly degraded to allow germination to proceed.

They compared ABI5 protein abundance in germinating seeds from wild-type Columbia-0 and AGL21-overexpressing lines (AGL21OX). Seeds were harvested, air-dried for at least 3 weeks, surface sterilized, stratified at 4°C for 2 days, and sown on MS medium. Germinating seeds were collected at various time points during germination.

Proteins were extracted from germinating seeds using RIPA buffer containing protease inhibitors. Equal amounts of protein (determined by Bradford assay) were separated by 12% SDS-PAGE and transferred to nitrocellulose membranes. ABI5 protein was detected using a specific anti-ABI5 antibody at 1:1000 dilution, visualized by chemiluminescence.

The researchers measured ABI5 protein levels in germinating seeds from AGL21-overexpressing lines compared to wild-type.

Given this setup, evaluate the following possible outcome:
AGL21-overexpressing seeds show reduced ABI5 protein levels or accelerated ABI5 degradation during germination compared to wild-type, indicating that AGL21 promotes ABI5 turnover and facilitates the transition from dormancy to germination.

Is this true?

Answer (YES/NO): NO